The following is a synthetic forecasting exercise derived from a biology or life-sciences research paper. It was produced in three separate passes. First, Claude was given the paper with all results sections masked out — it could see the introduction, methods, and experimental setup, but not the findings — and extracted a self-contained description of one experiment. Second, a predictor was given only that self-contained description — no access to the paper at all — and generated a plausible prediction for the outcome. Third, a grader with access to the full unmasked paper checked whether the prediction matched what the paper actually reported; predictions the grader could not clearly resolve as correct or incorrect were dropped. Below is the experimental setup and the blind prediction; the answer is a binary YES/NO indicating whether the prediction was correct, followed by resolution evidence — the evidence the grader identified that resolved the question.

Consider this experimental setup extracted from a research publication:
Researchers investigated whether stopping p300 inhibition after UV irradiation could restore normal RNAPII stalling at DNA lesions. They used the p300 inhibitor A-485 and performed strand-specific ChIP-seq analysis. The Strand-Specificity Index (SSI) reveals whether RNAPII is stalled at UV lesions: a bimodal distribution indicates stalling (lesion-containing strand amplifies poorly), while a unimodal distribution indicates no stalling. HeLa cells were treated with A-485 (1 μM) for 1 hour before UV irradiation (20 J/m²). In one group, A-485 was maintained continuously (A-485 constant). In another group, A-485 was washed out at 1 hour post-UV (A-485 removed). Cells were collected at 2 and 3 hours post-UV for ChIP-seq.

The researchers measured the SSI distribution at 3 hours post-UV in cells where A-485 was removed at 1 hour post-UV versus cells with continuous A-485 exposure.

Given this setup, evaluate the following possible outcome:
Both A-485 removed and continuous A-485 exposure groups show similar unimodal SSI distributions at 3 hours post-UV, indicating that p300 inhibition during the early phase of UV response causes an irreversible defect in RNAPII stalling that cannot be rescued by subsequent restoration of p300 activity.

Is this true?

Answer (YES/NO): NO